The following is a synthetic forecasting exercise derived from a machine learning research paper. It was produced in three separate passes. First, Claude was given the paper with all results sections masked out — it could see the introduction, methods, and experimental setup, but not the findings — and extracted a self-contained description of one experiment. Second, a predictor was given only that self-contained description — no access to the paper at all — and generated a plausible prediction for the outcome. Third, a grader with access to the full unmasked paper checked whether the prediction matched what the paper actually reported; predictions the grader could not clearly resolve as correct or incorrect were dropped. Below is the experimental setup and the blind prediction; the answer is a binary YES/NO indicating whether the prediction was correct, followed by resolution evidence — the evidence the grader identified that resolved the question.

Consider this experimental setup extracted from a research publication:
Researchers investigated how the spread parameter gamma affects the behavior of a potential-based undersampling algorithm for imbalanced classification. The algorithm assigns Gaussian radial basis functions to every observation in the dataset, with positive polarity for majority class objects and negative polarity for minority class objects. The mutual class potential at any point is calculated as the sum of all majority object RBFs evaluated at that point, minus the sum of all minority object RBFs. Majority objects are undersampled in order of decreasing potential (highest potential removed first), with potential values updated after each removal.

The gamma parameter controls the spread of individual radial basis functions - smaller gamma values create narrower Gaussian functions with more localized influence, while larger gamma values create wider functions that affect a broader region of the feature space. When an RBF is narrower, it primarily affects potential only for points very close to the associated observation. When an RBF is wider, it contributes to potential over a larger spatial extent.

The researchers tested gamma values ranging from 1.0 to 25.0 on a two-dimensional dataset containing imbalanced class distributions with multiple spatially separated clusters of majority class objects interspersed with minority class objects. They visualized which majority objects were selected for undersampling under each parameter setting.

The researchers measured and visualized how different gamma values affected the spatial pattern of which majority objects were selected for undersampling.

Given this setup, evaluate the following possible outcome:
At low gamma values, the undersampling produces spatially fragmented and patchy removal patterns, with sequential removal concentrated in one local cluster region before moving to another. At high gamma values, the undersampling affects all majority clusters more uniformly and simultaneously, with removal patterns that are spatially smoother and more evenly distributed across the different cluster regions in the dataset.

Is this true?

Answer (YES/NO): NO